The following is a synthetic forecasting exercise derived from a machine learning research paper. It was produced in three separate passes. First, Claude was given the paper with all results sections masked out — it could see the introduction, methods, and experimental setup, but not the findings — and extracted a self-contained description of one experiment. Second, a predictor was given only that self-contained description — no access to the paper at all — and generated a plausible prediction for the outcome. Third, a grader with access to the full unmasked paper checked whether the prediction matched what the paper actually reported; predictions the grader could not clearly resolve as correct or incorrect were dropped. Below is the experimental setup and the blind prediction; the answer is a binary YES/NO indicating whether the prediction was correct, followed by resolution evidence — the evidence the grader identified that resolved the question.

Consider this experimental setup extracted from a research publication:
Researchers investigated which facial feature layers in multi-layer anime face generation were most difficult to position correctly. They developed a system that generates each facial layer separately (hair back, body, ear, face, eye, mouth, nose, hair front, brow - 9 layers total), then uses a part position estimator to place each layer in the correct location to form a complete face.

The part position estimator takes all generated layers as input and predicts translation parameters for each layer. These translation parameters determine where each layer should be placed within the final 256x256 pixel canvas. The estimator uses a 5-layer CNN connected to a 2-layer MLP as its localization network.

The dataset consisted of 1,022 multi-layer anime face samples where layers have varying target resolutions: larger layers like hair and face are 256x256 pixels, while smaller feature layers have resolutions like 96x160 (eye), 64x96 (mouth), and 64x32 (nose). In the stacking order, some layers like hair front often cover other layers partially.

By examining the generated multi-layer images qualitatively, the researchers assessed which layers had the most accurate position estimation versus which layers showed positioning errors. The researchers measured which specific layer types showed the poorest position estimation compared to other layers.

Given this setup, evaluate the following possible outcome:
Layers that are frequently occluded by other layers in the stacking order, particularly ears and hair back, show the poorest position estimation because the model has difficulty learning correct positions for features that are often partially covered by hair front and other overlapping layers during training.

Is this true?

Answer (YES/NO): NO